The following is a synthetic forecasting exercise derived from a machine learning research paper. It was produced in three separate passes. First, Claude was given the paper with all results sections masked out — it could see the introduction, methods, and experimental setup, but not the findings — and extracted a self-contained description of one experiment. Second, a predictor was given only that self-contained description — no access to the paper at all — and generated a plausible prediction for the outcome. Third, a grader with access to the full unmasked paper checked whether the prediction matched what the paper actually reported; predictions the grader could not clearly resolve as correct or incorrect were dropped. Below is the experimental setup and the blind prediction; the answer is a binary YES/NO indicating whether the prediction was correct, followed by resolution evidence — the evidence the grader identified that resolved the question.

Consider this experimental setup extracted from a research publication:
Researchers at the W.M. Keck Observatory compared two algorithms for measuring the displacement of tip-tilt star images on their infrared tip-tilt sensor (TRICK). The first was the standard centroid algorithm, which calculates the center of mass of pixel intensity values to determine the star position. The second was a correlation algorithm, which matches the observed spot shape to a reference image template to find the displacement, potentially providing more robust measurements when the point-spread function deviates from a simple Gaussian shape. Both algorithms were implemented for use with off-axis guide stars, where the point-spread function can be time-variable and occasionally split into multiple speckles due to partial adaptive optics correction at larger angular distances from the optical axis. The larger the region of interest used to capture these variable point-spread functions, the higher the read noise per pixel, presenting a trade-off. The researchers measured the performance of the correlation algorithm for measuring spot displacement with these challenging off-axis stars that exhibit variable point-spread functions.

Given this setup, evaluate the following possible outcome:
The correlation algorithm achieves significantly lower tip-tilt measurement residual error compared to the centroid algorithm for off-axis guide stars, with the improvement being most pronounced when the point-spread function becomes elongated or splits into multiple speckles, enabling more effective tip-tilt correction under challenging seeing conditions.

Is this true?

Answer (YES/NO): NO